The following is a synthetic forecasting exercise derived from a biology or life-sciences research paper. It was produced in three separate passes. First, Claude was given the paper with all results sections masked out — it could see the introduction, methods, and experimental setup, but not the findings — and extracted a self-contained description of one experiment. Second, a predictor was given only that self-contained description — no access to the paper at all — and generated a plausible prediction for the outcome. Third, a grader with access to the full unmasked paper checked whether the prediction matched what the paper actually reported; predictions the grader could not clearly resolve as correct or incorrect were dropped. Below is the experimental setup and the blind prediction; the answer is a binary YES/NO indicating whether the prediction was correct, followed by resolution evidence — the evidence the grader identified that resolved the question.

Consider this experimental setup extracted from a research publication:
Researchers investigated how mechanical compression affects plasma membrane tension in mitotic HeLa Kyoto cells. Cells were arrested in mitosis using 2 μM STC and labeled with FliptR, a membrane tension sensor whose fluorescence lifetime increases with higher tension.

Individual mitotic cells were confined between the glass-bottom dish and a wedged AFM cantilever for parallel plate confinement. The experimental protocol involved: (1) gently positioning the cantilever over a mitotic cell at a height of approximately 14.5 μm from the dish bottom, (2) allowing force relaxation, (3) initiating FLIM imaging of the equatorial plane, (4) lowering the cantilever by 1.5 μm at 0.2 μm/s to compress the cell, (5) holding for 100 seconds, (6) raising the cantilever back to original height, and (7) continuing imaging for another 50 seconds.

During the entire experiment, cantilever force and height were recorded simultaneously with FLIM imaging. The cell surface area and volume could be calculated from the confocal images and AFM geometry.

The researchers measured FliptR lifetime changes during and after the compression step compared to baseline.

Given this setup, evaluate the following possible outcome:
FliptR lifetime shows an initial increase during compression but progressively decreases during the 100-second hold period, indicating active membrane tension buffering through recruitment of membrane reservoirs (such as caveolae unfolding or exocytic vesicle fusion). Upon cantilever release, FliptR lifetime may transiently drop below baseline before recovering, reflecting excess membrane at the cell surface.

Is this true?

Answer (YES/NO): NO